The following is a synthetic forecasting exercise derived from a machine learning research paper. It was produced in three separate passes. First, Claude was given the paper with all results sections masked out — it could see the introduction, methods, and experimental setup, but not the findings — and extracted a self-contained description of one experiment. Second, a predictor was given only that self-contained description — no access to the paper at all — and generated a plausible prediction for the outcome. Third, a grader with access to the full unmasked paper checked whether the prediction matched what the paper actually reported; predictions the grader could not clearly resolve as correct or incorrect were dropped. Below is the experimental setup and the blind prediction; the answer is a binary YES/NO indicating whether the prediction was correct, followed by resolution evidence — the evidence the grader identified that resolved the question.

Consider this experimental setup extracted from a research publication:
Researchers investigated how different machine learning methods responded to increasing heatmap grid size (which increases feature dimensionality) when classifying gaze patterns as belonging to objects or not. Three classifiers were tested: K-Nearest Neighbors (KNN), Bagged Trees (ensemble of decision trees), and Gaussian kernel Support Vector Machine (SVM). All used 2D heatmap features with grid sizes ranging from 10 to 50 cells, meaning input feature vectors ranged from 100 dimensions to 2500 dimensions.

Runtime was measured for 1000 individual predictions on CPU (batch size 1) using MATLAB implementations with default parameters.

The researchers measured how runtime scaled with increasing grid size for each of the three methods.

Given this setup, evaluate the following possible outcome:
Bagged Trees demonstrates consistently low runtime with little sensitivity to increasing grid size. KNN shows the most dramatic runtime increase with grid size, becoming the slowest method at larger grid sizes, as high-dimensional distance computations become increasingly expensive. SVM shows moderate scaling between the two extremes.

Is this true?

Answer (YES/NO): NO